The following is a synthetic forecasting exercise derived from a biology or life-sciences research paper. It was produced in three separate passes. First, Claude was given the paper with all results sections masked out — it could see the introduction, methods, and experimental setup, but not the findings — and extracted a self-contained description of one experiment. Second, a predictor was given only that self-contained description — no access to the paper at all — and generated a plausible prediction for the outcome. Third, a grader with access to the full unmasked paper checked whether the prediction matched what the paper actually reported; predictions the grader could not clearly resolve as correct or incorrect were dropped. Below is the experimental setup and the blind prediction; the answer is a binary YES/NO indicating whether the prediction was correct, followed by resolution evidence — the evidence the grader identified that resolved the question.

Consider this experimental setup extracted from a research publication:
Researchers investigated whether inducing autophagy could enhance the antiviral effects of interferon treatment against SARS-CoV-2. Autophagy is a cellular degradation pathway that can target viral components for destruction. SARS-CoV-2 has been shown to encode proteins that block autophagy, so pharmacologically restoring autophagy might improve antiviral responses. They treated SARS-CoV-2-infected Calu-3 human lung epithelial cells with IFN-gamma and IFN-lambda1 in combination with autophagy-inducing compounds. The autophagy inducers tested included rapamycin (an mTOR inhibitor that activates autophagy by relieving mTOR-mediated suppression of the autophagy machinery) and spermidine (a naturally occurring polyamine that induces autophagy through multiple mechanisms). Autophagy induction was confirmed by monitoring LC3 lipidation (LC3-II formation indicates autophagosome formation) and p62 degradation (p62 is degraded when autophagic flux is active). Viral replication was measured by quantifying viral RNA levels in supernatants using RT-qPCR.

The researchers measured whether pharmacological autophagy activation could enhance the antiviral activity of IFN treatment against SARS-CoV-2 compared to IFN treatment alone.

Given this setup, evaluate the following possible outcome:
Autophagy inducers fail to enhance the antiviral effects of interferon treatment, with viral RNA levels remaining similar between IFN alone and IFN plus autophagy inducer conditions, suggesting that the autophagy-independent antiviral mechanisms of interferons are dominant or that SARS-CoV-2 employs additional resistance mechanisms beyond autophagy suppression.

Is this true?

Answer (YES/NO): NO